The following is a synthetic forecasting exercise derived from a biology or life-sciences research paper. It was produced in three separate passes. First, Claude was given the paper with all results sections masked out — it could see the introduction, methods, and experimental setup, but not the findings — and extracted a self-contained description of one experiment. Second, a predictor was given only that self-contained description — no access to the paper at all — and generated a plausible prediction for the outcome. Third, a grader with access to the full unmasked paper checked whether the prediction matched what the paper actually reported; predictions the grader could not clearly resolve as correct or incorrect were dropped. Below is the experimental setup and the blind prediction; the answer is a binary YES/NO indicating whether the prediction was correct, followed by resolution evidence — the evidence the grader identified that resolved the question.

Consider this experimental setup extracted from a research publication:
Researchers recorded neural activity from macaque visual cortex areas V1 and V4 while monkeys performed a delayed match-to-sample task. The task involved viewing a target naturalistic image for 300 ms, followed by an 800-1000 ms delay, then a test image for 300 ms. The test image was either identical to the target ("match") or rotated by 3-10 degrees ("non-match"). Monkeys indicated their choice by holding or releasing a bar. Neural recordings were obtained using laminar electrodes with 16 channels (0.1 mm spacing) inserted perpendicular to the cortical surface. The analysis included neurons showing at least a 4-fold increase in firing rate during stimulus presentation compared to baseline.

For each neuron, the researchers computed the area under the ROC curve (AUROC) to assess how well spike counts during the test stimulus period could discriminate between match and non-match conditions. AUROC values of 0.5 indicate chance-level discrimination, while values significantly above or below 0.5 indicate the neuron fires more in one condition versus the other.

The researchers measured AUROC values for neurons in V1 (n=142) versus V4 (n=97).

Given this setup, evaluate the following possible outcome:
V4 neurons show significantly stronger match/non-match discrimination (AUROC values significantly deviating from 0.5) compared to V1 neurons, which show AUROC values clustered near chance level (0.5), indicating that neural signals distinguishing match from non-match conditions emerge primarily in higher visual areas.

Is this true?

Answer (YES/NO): NO